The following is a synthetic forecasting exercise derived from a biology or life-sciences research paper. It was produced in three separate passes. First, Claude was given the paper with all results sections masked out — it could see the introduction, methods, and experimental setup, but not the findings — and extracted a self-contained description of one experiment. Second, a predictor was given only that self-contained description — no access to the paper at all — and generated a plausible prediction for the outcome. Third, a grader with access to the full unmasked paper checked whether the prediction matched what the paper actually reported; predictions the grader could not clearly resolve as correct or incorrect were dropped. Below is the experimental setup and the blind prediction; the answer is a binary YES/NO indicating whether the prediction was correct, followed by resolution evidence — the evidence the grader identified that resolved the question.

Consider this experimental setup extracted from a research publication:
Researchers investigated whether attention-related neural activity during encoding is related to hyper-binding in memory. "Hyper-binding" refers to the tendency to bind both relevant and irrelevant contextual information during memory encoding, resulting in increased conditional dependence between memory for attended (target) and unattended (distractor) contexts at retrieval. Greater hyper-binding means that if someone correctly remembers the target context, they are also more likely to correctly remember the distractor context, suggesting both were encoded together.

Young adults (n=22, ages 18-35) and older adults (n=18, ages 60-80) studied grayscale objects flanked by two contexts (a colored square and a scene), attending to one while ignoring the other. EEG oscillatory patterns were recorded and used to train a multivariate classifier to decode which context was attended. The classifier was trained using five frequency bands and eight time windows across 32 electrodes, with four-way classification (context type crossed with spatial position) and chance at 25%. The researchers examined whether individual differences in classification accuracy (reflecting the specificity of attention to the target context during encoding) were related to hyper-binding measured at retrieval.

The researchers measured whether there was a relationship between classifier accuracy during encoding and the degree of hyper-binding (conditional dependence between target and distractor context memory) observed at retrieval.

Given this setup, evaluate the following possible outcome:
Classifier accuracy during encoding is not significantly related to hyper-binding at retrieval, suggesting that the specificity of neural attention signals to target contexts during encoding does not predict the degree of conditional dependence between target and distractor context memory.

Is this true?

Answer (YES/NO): NO